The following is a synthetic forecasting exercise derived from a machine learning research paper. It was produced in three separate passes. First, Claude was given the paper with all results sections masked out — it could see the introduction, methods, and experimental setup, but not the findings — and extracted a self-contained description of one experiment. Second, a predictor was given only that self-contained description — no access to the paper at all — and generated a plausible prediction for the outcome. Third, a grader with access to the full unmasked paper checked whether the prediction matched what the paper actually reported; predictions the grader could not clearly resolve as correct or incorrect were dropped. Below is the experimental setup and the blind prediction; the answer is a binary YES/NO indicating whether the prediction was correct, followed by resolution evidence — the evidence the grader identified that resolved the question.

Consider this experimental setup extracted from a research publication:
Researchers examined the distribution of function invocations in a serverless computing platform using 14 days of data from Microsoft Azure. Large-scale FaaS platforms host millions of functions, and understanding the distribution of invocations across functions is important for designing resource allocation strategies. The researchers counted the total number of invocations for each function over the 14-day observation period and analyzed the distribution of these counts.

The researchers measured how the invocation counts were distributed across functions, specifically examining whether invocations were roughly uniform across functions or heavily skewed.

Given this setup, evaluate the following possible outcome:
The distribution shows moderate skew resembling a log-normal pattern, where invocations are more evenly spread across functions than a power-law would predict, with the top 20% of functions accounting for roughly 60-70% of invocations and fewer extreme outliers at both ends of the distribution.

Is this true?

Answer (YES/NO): NO